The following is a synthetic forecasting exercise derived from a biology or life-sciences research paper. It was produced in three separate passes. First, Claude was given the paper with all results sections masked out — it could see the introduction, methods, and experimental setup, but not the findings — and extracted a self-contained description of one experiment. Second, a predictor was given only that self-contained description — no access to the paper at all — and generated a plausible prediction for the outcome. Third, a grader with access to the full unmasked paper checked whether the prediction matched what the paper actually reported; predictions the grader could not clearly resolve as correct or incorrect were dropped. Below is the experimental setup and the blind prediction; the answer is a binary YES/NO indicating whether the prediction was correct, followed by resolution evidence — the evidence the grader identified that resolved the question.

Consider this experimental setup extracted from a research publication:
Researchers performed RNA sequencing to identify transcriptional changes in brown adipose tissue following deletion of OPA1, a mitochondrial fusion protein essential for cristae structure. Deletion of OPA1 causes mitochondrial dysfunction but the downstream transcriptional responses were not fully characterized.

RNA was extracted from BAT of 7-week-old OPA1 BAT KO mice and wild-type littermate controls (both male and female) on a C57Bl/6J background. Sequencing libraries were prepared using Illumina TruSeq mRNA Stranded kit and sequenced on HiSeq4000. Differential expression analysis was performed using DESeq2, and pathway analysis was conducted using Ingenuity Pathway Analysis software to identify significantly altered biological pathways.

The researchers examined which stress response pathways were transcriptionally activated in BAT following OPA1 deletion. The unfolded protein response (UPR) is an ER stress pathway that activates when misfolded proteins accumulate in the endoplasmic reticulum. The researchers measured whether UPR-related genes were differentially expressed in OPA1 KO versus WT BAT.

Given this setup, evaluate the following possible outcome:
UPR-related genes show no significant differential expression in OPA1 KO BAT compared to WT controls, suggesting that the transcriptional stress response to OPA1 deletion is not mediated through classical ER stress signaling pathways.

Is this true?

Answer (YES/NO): NO